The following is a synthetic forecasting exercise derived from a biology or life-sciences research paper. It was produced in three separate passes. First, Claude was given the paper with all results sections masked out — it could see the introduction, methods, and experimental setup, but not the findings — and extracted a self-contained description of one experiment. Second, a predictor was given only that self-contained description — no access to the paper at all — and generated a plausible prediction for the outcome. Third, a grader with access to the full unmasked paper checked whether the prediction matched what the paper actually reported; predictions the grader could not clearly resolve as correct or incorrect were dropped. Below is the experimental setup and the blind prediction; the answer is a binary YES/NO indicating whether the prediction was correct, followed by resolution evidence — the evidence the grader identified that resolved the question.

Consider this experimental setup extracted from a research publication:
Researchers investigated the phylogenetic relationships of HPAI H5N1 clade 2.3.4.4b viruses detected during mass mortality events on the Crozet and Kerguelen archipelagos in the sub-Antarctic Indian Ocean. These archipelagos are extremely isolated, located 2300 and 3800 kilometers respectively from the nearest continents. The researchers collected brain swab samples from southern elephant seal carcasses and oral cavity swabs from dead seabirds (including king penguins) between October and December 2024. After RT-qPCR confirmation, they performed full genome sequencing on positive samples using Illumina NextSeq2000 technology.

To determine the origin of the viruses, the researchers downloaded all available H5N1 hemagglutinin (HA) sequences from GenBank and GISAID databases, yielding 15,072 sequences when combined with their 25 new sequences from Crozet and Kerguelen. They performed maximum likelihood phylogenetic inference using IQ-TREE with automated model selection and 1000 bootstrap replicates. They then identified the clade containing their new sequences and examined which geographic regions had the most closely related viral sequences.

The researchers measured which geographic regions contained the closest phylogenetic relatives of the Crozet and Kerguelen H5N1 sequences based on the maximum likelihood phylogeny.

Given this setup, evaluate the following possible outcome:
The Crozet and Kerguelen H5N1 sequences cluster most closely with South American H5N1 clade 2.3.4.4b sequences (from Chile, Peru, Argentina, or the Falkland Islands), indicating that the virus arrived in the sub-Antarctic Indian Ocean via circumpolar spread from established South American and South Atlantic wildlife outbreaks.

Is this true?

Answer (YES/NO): NO